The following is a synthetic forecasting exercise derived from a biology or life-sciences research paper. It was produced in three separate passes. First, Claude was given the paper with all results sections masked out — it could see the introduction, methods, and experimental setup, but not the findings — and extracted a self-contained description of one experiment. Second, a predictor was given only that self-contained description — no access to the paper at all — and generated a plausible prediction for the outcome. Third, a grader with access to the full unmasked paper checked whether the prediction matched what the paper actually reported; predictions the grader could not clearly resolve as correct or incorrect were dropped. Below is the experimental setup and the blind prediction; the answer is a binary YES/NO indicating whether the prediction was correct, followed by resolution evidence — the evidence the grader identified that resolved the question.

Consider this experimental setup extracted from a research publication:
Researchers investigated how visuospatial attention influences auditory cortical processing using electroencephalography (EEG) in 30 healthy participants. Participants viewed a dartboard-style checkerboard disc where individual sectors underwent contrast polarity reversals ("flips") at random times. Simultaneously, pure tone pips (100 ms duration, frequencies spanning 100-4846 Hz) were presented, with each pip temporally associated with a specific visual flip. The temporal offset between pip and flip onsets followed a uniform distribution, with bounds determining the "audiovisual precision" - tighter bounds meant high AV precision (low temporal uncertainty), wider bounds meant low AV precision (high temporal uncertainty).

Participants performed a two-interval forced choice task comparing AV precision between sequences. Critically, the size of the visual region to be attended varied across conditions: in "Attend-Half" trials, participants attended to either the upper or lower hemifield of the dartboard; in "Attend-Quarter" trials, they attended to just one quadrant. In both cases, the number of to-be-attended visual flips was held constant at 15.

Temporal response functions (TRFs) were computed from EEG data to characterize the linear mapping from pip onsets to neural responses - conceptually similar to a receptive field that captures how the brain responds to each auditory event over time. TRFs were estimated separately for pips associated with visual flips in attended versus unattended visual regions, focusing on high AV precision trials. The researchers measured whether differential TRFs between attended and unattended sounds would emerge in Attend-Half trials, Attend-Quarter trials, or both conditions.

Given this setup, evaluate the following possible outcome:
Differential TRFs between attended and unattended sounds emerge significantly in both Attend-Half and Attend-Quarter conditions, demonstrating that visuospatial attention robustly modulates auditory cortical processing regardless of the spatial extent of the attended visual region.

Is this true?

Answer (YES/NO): NO